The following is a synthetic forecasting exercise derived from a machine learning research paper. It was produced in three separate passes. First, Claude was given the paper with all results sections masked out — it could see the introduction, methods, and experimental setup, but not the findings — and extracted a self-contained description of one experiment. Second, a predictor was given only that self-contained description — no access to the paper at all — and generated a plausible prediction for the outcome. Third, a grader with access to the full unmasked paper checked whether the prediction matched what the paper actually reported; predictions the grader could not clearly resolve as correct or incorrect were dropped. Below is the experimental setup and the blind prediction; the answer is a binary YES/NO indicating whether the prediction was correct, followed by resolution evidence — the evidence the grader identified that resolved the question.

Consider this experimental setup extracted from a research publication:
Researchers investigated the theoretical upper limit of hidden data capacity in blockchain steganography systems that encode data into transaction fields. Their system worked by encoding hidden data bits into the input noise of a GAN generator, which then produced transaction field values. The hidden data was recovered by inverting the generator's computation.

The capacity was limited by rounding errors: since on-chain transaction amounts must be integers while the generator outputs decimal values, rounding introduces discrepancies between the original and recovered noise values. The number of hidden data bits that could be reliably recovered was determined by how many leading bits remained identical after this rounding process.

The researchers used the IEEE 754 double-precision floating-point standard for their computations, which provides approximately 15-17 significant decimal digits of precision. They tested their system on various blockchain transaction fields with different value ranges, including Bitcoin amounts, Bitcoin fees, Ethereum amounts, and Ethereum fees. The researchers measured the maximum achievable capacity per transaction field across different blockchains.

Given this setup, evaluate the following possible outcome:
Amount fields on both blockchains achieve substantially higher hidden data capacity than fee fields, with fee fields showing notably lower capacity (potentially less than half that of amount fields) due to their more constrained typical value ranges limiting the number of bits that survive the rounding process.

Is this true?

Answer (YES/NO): NO